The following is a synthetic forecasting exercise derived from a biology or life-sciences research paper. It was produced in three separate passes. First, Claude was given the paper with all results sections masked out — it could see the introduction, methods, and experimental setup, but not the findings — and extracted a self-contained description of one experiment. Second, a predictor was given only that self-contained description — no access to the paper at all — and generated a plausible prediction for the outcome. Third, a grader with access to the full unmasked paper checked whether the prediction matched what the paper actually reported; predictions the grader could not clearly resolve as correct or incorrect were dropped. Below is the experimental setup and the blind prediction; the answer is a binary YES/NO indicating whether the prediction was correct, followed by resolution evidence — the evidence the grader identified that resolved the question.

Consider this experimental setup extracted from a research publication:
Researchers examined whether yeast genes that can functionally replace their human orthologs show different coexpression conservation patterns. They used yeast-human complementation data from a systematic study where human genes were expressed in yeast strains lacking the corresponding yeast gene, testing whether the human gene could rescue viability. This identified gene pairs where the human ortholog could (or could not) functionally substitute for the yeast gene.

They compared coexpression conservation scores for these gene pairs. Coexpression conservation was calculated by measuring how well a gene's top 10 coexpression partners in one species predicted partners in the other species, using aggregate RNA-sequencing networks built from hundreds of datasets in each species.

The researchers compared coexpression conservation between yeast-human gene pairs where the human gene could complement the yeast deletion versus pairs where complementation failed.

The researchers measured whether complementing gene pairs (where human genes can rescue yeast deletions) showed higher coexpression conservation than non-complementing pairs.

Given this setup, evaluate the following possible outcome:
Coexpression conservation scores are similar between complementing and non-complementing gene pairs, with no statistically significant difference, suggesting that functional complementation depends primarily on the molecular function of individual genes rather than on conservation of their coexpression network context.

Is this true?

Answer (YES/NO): NO